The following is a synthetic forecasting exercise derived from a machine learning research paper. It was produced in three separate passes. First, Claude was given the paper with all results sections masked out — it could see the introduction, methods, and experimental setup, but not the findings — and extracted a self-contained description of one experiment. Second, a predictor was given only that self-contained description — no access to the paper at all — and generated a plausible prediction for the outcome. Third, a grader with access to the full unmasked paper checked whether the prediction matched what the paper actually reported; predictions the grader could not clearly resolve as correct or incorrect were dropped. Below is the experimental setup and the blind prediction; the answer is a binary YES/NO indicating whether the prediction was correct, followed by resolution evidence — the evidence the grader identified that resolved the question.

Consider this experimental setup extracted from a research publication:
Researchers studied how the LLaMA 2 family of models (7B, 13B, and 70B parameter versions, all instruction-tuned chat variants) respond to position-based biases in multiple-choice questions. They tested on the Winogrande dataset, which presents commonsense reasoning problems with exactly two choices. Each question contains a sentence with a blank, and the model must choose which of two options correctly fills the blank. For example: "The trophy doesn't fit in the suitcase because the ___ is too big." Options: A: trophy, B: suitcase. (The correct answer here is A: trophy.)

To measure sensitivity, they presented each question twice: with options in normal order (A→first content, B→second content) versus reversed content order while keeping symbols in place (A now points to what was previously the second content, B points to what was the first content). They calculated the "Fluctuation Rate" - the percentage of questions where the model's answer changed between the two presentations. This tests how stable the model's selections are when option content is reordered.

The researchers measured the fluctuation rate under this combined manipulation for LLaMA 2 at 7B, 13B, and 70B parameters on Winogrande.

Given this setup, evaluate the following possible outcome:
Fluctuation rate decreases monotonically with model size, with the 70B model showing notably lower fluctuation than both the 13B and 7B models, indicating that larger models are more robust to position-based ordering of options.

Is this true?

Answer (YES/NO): NO